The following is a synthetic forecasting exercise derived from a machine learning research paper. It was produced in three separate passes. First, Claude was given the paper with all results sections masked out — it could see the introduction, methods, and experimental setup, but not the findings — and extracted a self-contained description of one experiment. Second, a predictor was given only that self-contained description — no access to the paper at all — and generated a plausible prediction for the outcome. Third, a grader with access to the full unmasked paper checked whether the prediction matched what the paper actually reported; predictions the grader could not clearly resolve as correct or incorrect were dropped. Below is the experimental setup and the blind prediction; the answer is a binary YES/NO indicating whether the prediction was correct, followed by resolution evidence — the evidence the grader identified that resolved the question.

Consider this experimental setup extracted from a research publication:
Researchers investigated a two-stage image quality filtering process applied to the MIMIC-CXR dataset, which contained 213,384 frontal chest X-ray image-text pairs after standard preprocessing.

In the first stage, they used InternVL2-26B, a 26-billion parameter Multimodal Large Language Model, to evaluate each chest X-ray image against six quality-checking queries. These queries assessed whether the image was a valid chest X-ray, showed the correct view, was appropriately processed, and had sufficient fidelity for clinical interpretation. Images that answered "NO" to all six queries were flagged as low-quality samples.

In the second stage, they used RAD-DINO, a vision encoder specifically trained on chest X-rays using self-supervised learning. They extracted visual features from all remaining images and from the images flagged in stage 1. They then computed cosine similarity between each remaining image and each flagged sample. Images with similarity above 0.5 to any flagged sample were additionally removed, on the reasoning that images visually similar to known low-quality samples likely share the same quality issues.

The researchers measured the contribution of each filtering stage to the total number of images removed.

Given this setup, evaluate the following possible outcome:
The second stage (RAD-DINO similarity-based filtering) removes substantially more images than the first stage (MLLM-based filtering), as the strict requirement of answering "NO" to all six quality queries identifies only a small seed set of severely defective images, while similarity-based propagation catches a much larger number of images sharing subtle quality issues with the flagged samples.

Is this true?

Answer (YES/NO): YES